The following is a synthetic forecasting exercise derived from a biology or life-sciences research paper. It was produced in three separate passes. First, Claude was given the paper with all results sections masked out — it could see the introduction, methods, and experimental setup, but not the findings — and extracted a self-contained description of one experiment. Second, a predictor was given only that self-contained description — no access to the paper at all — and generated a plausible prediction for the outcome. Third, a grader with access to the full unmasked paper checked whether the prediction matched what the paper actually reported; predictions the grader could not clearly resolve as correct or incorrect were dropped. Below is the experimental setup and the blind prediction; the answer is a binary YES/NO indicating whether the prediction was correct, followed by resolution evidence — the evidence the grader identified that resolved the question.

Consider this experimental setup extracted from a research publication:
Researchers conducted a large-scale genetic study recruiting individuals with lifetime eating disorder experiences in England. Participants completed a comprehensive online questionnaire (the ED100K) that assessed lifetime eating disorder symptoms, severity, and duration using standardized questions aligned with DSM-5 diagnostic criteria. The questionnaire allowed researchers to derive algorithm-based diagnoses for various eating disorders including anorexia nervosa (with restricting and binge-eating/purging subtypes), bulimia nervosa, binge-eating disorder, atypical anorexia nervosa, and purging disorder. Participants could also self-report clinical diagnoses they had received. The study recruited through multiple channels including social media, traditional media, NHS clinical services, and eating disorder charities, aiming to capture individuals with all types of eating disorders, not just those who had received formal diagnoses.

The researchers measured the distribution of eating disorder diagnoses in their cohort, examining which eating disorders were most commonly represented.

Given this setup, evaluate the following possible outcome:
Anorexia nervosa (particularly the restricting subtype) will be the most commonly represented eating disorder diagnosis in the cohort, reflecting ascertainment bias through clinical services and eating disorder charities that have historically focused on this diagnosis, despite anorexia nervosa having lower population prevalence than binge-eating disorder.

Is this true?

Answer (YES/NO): NO